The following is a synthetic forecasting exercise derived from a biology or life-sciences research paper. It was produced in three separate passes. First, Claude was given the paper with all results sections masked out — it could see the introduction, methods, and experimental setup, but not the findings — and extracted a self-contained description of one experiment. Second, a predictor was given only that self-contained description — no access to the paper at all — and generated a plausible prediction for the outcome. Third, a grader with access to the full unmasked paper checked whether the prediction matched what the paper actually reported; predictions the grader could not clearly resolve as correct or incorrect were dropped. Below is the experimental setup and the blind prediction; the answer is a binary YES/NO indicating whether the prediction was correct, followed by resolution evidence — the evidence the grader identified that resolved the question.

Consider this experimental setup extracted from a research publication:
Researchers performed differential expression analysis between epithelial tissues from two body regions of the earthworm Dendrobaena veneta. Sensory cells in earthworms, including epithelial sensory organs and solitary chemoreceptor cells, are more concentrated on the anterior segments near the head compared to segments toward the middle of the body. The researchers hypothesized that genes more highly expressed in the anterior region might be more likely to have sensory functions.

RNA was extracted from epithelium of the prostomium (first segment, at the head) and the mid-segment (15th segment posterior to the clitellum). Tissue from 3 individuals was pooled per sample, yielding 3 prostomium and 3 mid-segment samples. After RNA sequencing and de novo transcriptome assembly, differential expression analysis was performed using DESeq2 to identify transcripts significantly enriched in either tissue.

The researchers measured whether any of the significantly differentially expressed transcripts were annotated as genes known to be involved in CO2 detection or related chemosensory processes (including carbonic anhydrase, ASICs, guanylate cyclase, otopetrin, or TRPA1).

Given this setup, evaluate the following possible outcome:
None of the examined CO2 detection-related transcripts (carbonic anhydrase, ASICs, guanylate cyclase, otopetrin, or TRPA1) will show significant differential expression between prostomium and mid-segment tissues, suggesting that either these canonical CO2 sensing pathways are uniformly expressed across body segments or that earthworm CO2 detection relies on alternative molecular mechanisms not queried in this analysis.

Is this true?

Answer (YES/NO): YES